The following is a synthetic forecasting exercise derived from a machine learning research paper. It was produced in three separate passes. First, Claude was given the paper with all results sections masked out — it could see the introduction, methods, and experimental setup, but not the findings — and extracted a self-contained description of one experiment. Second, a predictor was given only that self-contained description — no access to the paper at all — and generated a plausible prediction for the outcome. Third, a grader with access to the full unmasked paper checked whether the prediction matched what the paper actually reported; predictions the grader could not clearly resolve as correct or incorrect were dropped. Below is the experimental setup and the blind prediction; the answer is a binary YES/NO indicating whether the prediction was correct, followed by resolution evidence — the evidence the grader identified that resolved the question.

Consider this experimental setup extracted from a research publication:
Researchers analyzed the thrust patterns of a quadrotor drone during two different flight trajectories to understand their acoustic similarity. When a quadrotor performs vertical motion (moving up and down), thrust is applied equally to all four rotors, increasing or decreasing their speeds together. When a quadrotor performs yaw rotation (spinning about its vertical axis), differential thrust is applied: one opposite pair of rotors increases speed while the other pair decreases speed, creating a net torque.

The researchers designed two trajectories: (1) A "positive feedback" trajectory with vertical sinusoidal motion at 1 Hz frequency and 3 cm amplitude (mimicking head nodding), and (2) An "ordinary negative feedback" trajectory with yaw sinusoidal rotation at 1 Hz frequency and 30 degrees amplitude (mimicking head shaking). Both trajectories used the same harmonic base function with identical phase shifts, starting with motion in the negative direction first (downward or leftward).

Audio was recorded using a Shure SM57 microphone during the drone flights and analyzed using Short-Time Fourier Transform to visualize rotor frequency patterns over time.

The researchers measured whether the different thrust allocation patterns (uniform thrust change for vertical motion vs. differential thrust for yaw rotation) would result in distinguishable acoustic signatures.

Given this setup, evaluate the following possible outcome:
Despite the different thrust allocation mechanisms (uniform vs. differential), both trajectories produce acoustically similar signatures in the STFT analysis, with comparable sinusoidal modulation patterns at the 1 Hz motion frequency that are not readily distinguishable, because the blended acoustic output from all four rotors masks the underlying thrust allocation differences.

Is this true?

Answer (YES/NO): YES